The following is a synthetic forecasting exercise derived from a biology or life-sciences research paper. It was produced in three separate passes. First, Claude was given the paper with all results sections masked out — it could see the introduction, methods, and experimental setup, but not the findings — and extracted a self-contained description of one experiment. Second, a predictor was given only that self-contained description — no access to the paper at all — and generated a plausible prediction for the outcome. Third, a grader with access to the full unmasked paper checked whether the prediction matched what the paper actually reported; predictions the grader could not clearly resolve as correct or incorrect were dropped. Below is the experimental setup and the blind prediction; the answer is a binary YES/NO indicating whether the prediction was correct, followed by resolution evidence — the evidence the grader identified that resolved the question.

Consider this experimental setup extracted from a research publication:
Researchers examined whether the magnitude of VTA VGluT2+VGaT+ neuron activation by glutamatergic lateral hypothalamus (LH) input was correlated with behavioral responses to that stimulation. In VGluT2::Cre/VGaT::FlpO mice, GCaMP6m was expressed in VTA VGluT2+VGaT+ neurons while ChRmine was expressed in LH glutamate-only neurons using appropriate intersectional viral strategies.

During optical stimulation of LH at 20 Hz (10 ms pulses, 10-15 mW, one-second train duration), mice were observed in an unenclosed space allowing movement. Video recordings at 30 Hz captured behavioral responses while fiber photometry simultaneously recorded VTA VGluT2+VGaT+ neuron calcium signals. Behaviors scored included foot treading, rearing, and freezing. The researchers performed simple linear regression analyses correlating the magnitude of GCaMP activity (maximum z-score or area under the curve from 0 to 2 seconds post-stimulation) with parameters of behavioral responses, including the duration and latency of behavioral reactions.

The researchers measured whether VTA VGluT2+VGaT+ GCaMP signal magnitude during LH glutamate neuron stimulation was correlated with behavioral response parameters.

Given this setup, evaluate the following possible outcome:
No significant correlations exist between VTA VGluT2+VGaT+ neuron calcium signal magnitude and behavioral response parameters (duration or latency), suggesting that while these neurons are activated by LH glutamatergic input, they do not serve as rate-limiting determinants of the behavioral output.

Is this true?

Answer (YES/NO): YES